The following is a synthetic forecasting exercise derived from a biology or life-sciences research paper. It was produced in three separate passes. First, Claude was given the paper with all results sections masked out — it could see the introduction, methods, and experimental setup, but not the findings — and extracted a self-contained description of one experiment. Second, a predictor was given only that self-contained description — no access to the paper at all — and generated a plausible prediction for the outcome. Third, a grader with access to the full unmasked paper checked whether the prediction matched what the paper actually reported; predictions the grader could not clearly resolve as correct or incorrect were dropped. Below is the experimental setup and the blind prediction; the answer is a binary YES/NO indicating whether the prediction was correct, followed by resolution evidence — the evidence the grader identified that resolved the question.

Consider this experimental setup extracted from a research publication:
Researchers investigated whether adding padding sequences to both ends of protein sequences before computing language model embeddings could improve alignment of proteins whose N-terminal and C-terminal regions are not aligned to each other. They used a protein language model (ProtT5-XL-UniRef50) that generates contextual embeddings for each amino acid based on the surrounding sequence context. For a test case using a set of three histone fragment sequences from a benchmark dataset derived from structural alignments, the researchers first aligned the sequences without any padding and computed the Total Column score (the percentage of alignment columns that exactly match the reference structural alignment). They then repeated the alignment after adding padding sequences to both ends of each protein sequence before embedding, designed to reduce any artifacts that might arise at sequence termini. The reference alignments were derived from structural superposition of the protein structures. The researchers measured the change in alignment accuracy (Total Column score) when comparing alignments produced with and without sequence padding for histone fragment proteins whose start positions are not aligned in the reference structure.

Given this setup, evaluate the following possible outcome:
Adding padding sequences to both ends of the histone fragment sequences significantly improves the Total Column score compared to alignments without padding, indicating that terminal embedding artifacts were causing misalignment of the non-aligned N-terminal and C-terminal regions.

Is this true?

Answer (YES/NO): YES